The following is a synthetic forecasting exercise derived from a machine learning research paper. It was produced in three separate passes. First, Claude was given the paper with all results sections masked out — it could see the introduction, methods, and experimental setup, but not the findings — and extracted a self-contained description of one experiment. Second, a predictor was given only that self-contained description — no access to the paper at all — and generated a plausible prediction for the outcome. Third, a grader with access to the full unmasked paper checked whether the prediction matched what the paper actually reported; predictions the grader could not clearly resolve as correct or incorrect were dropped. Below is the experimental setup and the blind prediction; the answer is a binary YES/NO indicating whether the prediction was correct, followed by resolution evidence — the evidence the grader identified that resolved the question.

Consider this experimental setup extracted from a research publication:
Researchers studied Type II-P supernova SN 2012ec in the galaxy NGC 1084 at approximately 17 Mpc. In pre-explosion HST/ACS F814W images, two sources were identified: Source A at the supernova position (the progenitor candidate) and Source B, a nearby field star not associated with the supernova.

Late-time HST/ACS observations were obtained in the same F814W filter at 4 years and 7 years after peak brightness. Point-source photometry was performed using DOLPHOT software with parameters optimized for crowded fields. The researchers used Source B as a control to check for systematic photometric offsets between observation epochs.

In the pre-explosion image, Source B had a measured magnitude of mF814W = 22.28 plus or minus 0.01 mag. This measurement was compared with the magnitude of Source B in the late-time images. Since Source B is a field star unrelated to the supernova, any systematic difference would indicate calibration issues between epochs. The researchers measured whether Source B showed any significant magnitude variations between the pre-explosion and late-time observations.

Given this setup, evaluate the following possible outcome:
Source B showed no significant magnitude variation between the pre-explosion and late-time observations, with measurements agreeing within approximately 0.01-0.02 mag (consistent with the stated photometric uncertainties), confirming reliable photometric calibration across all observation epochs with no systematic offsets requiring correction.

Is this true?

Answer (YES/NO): YES